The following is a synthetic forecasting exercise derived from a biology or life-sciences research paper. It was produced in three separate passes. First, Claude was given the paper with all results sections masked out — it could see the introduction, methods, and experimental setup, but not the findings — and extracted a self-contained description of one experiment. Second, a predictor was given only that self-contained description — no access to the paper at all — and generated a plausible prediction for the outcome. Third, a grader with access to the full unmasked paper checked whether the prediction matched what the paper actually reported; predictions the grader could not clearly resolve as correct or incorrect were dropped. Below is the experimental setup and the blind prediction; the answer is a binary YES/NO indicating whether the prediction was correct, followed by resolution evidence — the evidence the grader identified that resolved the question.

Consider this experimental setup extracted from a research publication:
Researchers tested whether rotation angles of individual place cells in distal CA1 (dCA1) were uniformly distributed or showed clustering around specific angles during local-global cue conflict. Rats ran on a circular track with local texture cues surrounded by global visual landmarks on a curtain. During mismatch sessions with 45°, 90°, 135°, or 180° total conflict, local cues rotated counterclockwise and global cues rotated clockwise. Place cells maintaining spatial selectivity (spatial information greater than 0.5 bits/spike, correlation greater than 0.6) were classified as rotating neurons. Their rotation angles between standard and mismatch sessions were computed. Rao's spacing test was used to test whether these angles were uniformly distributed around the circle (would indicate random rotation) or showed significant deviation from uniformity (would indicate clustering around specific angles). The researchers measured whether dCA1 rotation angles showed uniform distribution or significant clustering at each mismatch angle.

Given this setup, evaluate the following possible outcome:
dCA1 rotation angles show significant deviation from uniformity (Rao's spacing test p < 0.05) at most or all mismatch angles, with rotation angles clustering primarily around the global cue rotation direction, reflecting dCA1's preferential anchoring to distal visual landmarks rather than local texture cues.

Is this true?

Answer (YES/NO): YES